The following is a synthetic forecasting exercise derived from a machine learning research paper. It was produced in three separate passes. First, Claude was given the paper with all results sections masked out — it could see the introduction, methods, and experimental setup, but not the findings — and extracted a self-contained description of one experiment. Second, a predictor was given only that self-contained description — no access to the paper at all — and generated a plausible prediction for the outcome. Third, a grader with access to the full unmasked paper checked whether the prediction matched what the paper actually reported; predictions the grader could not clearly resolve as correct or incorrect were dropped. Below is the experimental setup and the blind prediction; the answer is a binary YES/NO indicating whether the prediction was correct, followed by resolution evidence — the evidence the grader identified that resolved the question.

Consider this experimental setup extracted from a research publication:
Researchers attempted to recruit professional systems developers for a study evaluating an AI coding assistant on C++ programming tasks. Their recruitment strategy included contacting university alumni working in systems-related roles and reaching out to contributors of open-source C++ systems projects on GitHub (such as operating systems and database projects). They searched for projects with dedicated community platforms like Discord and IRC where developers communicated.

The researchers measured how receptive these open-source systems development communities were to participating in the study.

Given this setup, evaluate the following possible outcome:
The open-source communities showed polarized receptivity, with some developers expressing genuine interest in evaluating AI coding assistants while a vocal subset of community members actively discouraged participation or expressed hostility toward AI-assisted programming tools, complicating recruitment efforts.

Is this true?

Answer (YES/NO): NO